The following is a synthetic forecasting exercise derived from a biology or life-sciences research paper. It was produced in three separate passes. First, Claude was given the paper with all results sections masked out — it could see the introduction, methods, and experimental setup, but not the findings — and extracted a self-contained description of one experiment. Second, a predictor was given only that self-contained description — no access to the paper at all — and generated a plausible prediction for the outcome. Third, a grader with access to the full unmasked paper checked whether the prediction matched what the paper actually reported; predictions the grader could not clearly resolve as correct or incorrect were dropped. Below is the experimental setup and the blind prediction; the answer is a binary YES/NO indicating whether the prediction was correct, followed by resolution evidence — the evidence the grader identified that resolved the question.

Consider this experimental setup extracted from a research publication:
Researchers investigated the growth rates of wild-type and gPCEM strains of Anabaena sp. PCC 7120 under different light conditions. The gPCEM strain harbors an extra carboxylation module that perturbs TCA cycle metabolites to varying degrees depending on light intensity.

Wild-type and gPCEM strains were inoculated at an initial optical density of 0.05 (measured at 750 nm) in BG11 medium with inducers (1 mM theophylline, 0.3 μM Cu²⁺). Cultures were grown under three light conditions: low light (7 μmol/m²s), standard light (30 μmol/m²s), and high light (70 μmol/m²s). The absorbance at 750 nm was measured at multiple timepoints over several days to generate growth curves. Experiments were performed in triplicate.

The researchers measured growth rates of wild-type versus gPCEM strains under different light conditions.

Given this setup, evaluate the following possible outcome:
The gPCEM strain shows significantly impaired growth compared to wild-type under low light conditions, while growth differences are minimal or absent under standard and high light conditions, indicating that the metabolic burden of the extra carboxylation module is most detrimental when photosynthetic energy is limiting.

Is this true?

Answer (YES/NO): NO